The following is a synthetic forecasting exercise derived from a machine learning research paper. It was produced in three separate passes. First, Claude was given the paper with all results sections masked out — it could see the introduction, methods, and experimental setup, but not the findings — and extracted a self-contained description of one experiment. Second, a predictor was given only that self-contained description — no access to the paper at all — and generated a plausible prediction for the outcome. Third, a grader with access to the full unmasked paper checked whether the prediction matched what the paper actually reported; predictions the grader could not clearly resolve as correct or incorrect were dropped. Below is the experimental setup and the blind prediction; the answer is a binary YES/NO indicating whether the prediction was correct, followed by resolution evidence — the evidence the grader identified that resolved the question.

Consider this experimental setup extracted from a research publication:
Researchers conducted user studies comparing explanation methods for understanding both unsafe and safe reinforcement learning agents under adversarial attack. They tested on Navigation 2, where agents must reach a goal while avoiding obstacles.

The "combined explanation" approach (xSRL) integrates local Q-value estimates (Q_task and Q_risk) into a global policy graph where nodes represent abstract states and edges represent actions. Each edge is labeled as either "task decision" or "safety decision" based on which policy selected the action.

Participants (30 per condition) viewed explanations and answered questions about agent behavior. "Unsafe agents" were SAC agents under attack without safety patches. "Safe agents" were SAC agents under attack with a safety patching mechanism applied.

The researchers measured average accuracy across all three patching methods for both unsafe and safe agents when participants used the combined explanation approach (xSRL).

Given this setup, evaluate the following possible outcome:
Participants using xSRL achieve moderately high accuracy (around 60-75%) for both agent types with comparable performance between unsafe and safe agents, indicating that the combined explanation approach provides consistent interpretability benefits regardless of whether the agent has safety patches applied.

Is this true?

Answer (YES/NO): NO